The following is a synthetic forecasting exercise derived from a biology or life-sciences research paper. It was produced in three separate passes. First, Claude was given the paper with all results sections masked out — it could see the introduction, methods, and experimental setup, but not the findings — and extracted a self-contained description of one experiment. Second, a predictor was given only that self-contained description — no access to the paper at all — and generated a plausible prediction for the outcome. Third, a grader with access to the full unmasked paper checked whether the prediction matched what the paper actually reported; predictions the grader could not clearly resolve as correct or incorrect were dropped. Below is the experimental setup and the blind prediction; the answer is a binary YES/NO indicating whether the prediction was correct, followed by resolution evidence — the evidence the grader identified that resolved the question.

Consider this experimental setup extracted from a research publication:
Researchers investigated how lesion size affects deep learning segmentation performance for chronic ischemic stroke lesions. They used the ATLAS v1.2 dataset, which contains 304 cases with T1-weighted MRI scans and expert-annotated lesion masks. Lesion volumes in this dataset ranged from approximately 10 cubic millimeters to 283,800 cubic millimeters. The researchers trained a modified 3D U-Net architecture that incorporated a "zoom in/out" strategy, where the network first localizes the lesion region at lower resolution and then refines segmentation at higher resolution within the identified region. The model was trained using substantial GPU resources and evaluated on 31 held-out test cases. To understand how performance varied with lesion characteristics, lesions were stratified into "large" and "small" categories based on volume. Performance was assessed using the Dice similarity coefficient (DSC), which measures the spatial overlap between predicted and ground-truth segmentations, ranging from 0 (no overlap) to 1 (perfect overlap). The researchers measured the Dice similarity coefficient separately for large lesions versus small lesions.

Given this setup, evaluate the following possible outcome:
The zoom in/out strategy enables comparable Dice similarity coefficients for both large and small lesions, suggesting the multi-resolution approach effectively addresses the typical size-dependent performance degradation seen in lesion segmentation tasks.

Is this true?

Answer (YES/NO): NO